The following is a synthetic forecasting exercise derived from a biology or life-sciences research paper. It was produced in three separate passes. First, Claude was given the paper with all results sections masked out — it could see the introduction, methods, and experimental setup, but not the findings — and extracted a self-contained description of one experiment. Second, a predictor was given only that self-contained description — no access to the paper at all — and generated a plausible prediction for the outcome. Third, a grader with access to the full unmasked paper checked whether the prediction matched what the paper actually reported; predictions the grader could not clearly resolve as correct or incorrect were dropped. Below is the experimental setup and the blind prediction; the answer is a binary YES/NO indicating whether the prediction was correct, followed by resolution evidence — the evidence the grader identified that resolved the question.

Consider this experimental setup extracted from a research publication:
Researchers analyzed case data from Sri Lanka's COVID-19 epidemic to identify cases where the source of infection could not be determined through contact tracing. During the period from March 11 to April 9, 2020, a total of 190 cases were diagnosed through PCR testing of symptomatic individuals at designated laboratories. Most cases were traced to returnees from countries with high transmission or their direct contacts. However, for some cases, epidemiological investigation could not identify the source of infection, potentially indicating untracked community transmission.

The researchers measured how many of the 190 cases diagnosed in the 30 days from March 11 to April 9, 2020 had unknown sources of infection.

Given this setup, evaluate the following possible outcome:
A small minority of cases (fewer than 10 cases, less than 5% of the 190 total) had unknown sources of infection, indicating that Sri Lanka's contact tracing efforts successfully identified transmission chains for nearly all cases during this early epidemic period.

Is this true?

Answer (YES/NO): YES